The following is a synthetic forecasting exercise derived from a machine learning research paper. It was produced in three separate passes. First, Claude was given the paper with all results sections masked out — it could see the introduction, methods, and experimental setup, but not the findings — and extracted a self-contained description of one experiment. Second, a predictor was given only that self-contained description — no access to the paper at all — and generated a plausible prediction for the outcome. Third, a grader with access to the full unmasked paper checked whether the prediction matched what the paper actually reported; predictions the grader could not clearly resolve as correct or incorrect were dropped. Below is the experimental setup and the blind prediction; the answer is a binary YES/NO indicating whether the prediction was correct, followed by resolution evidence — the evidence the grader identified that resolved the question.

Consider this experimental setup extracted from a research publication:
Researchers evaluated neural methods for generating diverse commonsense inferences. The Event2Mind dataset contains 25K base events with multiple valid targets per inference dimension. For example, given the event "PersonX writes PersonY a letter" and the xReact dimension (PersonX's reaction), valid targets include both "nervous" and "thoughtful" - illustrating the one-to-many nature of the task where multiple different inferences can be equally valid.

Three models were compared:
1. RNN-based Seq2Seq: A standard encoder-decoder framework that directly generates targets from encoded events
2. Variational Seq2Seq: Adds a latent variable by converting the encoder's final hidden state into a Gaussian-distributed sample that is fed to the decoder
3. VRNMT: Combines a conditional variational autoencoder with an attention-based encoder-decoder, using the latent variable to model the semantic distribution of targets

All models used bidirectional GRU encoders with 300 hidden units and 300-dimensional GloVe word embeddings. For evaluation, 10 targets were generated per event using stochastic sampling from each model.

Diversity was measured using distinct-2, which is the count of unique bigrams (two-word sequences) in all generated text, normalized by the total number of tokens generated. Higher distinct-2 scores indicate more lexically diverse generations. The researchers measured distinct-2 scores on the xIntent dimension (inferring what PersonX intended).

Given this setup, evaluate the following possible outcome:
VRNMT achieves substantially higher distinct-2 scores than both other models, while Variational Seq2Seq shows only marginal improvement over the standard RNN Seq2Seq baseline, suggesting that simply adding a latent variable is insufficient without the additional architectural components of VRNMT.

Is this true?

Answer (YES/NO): NO